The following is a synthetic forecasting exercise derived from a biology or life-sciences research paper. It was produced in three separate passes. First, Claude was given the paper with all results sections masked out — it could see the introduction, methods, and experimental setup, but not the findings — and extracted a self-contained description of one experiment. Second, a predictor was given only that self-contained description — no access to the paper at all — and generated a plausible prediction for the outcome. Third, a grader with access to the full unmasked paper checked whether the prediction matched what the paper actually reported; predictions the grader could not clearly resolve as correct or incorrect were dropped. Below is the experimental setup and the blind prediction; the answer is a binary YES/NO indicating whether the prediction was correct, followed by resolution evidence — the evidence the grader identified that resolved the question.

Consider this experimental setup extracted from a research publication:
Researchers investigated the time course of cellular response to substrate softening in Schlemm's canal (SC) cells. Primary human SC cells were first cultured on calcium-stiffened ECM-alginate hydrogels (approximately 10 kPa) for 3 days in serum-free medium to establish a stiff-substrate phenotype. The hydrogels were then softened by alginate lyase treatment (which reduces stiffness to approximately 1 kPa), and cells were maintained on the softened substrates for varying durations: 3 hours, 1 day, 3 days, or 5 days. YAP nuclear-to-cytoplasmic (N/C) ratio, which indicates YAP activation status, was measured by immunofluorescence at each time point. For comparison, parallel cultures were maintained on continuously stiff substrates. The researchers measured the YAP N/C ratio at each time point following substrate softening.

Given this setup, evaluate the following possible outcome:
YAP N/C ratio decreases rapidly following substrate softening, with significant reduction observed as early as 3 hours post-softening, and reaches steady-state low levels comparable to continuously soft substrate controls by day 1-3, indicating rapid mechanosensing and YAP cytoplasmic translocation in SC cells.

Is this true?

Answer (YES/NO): YES